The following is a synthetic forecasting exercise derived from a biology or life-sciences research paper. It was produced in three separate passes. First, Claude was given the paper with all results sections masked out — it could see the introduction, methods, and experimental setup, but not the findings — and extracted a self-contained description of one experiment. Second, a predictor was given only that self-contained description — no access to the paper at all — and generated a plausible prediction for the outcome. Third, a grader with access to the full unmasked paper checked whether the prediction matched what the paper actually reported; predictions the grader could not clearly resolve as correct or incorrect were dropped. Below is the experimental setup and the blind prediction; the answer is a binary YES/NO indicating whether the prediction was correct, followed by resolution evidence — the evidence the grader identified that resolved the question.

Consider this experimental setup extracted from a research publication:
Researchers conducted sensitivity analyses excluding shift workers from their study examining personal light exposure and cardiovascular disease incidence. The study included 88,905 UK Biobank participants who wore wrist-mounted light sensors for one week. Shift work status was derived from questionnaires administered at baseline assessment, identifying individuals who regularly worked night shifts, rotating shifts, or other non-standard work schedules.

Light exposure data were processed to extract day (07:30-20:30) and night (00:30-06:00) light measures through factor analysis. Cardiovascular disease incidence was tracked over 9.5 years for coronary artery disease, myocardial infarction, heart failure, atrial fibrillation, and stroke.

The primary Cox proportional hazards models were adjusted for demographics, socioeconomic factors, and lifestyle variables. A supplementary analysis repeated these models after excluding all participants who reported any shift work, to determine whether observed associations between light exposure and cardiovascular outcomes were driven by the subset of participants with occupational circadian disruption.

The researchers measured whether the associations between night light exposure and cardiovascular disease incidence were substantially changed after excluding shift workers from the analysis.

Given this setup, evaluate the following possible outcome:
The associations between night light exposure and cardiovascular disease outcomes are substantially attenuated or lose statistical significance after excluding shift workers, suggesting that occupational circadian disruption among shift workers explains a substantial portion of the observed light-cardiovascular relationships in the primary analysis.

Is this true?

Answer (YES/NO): NO